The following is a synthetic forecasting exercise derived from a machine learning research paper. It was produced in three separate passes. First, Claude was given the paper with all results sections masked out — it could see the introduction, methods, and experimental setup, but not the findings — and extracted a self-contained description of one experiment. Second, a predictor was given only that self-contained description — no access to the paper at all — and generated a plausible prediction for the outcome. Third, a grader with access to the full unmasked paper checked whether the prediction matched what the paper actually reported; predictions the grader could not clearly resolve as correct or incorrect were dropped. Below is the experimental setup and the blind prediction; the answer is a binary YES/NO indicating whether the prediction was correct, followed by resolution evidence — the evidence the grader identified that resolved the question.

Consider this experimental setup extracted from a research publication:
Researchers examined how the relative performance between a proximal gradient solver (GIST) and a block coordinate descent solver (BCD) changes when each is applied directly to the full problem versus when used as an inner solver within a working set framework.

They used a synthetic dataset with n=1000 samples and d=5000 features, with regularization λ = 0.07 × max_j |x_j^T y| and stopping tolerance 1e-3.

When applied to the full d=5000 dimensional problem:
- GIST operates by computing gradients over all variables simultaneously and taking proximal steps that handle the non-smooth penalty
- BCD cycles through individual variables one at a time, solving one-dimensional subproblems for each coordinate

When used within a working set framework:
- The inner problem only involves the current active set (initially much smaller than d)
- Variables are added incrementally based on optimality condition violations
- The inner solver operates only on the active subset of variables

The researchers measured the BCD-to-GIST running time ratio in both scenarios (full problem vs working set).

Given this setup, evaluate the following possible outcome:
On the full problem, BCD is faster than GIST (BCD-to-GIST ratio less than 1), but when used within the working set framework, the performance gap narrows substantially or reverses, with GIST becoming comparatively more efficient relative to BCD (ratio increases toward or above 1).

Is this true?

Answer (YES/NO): NO